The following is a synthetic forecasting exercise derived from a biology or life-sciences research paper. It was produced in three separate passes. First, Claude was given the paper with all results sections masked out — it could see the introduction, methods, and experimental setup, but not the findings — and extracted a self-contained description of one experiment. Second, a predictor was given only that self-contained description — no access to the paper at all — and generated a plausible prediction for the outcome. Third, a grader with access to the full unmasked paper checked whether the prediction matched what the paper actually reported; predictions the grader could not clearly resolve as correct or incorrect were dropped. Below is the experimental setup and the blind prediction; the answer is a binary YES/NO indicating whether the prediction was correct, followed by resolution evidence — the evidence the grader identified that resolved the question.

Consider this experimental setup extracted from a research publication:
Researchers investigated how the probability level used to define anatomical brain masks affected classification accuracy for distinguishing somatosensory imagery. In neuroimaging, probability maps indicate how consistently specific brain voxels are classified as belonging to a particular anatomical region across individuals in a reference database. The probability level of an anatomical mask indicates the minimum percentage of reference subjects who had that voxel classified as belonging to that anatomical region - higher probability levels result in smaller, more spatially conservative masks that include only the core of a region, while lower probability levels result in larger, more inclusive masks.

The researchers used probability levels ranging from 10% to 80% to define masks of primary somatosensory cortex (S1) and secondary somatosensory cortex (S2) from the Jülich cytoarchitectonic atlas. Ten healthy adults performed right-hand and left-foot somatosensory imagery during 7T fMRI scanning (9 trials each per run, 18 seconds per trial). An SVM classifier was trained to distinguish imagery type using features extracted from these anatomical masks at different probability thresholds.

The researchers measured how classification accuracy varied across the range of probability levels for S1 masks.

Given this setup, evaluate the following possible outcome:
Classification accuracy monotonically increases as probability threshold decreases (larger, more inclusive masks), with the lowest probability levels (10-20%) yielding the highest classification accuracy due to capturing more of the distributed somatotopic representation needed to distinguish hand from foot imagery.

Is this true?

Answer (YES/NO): YES